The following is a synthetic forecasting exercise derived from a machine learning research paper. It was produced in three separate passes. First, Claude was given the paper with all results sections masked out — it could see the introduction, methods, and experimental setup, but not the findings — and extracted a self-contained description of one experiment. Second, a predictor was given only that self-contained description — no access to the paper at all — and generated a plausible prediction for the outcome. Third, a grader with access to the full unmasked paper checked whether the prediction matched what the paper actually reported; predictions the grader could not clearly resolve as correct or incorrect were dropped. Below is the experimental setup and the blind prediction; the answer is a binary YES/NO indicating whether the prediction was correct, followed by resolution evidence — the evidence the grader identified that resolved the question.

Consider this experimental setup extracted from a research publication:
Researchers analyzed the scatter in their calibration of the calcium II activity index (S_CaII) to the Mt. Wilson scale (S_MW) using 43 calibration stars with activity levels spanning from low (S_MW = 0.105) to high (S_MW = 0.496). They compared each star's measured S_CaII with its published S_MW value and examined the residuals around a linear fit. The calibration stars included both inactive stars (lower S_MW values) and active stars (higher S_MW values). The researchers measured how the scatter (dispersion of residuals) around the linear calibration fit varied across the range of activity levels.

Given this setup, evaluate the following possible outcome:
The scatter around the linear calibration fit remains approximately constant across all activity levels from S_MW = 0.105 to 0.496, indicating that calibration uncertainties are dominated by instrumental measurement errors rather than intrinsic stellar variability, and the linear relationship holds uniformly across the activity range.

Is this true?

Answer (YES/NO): NO